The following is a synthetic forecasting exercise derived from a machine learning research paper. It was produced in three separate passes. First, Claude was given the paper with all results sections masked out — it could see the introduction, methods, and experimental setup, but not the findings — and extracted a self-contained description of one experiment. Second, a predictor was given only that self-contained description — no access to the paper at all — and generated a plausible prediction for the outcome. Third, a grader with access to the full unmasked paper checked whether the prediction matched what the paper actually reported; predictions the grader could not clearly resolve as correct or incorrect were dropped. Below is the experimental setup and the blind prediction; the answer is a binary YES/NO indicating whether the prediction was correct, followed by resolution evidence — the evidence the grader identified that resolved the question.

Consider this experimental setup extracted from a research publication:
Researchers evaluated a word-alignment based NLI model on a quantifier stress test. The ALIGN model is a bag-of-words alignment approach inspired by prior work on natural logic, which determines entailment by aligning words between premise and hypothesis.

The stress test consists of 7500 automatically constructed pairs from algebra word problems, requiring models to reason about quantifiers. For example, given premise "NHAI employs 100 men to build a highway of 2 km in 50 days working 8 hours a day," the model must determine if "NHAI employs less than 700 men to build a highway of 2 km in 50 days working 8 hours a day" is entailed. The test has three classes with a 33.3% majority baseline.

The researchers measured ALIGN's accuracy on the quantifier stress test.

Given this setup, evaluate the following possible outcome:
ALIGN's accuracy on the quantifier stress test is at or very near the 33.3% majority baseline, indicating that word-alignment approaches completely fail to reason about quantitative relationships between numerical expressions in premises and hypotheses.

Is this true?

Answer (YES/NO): NO